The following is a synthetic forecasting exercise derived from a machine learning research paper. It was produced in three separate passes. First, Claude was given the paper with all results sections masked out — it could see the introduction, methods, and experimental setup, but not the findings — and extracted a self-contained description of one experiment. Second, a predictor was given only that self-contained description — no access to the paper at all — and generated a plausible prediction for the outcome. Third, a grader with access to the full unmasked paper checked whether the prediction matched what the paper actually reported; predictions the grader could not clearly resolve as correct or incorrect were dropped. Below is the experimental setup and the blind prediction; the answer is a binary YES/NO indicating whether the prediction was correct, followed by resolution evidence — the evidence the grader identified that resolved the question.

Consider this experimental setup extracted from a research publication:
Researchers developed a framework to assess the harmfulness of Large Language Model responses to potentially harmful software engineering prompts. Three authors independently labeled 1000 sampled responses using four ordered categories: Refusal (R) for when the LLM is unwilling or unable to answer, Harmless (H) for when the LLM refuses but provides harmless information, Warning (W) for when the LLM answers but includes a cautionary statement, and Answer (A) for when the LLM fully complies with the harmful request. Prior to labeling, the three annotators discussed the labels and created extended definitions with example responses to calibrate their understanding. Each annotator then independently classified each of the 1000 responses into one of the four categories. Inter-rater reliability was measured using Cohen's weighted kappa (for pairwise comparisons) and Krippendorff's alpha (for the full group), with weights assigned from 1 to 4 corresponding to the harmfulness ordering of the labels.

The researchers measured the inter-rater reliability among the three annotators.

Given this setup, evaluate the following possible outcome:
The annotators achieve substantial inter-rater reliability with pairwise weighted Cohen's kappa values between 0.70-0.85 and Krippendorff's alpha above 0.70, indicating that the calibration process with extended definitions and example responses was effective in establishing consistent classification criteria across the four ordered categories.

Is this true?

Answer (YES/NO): NO